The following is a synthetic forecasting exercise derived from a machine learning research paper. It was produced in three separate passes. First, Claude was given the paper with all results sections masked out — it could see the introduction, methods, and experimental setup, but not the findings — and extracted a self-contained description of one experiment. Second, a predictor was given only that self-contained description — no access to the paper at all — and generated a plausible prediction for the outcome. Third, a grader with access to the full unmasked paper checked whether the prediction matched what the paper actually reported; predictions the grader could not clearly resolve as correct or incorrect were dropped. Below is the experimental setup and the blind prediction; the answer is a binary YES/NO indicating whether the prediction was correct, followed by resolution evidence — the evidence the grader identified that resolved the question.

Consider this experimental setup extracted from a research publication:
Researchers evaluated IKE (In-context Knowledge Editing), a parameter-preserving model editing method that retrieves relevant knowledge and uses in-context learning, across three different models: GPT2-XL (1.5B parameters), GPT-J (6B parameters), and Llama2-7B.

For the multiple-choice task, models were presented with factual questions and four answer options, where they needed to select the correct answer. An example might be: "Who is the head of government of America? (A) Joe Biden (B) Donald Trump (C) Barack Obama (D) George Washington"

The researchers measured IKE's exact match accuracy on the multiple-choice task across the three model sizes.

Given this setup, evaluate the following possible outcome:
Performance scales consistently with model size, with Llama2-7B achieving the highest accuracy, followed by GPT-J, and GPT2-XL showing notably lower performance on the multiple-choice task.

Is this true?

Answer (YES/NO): YES